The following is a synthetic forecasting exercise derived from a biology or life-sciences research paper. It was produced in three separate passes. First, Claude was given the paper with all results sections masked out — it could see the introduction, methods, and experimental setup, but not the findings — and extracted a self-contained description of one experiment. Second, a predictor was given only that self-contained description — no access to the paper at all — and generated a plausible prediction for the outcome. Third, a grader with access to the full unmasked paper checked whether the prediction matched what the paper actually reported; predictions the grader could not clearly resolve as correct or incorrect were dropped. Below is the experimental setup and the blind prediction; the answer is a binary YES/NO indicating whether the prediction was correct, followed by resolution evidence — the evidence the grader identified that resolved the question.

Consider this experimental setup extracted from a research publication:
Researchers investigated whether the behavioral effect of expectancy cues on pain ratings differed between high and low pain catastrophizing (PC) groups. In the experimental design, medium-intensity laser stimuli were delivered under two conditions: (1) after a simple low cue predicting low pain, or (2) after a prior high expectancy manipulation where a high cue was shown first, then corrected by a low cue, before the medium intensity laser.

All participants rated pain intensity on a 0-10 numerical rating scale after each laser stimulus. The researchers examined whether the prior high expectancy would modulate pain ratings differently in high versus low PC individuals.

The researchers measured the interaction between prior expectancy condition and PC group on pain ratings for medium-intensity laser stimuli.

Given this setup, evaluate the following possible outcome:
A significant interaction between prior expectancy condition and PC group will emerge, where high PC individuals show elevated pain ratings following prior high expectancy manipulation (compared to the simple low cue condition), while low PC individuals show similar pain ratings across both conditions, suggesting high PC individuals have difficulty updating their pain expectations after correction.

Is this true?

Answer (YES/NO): NO